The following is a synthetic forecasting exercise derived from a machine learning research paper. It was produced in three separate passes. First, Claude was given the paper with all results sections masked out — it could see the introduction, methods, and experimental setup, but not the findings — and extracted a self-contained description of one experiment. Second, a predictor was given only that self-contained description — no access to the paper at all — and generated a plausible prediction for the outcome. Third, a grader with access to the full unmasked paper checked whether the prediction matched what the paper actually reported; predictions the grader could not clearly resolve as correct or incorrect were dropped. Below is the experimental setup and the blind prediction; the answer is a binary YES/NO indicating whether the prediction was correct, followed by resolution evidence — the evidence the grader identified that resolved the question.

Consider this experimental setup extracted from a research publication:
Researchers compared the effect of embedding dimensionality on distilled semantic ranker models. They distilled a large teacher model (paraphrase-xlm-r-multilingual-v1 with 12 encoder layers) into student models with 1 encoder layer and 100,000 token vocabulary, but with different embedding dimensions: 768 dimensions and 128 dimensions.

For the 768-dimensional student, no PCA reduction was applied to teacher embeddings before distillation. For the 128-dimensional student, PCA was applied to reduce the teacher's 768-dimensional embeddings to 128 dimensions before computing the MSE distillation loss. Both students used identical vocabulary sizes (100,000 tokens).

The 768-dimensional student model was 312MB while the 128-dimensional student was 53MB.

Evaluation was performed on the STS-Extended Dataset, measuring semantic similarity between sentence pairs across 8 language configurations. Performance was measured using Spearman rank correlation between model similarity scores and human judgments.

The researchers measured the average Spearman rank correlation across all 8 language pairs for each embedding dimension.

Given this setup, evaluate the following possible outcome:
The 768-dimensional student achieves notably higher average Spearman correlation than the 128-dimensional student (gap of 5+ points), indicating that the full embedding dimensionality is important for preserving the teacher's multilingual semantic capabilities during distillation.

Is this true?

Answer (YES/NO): NO